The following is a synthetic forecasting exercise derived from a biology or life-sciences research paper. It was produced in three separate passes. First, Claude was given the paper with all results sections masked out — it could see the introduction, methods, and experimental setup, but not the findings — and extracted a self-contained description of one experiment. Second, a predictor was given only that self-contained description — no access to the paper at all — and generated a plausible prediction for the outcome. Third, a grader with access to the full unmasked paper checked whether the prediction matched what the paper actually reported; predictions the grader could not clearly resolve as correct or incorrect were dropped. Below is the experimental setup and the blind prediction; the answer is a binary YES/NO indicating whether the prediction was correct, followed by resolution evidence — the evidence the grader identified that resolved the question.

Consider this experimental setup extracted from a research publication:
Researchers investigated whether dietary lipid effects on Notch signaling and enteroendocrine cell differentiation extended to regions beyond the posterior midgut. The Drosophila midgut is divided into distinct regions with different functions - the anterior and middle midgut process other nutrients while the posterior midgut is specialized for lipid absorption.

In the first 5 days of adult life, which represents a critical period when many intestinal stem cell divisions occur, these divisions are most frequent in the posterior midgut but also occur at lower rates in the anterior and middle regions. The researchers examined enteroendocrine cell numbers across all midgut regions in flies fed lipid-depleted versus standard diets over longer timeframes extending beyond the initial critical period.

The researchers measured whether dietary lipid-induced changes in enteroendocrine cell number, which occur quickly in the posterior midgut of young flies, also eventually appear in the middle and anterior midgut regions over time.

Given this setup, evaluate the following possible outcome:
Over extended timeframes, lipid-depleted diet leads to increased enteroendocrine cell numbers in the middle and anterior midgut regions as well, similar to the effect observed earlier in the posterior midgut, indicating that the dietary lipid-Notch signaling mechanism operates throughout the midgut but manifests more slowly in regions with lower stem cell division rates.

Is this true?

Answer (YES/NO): NO